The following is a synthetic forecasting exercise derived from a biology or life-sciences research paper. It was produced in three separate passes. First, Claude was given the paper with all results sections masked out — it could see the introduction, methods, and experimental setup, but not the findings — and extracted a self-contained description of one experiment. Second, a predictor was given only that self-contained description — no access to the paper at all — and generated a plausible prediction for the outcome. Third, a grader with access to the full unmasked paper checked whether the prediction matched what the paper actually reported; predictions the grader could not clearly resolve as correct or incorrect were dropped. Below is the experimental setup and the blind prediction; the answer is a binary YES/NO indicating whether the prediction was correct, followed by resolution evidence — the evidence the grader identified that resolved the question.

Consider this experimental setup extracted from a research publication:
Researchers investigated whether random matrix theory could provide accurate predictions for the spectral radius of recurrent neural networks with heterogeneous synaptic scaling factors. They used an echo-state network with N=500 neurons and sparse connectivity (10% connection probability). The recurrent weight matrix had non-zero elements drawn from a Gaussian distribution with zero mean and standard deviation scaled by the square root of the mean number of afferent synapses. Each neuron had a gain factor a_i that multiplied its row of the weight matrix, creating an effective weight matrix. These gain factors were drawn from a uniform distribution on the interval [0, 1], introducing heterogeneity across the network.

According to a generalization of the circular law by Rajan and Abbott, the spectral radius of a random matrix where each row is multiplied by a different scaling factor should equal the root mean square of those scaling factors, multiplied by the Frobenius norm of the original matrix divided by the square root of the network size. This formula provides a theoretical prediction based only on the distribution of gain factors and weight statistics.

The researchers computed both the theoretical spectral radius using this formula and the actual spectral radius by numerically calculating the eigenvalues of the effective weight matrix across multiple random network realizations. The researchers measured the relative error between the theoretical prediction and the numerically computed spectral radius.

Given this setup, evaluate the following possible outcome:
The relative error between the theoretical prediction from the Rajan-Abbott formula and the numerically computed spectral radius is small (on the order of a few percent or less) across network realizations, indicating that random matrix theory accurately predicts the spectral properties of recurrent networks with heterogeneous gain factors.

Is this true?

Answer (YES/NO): YES